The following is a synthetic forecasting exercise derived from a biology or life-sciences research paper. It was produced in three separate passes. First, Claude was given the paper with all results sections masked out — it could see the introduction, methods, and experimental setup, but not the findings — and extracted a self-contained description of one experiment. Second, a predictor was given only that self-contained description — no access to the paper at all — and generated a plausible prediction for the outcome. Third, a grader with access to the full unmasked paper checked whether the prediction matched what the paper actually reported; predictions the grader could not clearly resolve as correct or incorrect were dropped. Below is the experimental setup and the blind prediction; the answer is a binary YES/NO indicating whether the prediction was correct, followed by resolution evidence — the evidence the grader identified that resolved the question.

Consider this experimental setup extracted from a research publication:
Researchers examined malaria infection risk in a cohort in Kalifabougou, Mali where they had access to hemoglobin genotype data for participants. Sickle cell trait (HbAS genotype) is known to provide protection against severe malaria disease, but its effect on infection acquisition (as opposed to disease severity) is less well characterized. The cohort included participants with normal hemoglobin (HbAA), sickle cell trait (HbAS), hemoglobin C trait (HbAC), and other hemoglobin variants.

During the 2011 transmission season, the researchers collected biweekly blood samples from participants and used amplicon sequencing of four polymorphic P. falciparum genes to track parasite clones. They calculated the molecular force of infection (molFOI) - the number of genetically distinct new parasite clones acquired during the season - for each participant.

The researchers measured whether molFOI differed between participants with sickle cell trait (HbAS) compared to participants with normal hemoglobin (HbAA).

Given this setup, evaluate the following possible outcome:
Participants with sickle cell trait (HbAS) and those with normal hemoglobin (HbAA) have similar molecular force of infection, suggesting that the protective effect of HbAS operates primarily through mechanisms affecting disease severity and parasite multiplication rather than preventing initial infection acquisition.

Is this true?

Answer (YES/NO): NO